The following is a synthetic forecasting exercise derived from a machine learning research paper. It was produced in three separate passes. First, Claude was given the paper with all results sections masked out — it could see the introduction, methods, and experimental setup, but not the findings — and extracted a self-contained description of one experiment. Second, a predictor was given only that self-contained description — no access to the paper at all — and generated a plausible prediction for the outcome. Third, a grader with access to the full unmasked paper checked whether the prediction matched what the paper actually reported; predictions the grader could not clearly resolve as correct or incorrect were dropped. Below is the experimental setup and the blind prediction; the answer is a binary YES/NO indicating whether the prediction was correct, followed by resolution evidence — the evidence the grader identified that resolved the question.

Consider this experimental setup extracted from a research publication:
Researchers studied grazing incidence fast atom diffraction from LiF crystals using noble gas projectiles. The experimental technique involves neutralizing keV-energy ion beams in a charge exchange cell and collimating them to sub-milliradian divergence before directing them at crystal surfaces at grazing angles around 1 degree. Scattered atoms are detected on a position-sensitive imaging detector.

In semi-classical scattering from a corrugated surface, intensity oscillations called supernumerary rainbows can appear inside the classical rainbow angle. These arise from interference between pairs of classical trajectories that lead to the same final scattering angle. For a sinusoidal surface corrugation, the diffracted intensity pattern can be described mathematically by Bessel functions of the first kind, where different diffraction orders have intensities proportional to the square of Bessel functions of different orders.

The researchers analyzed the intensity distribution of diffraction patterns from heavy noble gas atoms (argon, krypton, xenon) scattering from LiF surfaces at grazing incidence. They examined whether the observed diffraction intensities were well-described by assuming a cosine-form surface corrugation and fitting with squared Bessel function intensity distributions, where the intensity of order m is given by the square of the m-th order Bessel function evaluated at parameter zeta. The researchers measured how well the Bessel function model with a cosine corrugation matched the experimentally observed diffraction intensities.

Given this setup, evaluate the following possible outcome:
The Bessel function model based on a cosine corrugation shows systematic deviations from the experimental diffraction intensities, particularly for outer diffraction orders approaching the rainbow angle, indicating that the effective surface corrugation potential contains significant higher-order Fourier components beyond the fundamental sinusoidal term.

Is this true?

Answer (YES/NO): NO